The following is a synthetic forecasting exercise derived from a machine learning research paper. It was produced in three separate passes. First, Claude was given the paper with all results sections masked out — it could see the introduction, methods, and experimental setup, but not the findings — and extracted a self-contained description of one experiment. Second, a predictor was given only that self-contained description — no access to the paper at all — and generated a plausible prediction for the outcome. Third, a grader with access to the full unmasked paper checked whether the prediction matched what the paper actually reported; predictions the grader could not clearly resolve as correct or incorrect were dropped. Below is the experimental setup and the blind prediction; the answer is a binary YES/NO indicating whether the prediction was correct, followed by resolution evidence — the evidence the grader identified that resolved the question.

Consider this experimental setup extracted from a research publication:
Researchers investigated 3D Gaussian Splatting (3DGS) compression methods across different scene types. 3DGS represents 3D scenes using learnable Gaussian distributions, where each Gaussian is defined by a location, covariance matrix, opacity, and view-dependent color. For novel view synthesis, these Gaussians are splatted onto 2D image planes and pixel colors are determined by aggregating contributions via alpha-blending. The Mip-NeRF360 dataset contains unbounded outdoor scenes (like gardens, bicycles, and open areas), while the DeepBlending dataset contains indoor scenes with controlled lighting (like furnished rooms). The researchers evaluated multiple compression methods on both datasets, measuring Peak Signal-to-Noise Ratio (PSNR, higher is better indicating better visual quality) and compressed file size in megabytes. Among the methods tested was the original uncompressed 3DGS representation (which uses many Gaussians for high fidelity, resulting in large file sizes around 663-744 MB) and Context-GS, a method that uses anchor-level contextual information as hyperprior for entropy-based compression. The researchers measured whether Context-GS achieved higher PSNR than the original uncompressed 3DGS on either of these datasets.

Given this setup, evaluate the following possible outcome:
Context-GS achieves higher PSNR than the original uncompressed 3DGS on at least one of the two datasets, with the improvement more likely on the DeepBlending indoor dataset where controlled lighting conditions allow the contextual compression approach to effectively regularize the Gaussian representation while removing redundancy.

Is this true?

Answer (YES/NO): YES